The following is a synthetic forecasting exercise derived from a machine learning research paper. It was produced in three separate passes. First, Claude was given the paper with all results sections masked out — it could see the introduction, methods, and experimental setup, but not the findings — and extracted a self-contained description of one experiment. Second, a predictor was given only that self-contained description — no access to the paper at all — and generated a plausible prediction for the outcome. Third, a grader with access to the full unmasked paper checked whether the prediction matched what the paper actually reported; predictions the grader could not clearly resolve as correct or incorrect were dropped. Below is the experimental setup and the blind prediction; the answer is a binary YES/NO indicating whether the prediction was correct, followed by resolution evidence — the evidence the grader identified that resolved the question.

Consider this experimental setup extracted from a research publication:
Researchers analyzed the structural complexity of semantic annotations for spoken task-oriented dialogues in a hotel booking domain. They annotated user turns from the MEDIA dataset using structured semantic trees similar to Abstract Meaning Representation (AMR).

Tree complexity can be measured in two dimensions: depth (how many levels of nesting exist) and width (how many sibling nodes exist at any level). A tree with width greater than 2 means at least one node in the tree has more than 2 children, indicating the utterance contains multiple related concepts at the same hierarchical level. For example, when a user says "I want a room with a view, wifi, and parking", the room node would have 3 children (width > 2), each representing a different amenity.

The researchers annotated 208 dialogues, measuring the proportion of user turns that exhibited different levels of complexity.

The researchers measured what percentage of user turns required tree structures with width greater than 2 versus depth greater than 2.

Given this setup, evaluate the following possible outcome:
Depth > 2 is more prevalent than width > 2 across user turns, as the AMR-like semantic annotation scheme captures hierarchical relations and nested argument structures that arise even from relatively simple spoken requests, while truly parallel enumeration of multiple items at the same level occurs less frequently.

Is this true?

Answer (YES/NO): NO